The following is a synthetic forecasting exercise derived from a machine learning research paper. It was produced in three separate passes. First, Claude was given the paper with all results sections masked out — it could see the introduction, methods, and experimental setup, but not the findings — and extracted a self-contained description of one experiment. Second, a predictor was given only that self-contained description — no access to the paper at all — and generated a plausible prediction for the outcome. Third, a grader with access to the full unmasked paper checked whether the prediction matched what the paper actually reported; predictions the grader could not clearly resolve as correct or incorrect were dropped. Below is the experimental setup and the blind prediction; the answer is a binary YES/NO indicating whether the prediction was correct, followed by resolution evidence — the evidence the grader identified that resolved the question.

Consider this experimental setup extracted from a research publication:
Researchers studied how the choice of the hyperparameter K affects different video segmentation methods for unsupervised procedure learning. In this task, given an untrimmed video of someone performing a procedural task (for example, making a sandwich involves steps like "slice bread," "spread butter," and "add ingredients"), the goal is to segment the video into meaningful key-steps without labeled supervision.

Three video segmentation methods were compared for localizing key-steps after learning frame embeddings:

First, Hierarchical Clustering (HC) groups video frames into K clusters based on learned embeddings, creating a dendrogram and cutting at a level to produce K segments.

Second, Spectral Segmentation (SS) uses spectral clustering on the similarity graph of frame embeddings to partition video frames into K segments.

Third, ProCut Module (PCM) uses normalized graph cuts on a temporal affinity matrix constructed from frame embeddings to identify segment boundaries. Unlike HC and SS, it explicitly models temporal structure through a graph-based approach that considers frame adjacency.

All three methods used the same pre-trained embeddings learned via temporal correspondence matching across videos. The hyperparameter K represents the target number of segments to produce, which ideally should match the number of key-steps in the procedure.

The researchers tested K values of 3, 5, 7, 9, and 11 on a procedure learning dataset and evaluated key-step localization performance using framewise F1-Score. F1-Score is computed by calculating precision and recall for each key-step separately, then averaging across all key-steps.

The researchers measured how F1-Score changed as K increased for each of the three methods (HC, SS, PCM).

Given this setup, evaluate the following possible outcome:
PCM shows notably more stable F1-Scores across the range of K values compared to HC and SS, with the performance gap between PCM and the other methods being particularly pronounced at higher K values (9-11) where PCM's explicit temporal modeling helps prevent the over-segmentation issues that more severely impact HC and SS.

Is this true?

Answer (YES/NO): YES